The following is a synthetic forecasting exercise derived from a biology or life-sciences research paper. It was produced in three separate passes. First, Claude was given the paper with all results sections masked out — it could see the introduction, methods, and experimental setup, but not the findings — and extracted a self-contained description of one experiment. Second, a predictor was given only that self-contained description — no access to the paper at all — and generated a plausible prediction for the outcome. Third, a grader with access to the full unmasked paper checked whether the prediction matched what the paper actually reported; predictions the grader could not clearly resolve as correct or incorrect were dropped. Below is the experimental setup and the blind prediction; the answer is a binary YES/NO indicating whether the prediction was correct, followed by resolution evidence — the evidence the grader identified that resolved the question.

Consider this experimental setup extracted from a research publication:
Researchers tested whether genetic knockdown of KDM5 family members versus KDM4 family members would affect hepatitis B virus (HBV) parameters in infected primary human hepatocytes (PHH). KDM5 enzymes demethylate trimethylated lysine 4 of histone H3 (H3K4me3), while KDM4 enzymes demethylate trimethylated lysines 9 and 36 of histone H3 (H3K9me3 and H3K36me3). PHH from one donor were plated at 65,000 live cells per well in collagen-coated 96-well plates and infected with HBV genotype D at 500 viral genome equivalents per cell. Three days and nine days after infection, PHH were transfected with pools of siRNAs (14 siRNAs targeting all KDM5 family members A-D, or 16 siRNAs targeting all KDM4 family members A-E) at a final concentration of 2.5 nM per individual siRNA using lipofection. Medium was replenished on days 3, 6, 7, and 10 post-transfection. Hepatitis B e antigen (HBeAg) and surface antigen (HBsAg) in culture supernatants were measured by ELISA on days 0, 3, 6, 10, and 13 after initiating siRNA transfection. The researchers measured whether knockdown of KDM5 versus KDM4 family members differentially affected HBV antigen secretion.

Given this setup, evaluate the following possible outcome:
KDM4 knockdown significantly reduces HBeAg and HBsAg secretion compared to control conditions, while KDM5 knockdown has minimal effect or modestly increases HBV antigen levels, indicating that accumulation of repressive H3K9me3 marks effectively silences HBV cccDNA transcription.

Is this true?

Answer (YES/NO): NO